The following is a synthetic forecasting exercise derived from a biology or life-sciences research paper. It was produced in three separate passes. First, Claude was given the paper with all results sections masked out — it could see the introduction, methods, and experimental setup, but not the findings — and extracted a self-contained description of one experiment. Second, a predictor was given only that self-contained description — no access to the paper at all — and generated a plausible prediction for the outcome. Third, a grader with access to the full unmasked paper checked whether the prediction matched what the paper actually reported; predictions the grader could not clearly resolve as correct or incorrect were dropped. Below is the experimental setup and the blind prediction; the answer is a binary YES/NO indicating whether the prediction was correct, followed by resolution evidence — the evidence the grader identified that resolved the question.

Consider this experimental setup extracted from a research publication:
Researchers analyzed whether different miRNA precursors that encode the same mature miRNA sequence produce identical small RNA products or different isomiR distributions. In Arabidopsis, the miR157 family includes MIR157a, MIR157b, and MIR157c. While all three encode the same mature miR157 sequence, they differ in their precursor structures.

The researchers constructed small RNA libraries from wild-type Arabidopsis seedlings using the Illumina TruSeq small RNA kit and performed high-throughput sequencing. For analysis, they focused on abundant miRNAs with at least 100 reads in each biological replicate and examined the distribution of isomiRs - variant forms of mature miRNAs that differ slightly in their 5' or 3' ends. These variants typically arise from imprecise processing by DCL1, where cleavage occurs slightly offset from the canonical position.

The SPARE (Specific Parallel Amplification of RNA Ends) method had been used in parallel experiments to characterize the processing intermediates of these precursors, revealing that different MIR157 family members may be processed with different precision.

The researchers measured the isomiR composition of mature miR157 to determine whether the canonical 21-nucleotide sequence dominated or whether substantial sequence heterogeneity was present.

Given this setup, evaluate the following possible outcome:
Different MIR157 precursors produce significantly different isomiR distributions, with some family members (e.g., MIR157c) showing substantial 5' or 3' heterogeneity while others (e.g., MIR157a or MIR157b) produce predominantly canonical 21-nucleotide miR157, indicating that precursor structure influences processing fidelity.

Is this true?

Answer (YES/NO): YES